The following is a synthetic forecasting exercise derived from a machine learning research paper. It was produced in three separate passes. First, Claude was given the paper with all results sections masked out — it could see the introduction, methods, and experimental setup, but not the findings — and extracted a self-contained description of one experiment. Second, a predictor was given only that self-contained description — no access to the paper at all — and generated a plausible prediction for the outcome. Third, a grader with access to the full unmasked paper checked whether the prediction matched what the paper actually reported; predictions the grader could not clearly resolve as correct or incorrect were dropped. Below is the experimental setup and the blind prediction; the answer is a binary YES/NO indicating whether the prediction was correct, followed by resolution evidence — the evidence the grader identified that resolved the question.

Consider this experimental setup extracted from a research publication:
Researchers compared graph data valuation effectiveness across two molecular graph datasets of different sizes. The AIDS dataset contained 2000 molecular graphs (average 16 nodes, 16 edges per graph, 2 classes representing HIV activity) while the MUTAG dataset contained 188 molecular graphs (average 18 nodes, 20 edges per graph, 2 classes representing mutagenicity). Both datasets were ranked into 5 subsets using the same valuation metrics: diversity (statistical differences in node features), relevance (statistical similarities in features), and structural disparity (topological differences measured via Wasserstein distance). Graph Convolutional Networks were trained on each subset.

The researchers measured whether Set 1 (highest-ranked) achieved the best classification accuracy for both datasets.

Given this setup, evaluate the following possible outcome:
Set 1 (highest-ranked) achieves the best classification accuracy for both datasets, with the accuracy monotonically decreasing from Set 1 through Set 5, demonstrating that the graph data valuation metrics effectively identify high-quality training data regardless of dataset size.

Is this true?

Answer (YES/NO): NO